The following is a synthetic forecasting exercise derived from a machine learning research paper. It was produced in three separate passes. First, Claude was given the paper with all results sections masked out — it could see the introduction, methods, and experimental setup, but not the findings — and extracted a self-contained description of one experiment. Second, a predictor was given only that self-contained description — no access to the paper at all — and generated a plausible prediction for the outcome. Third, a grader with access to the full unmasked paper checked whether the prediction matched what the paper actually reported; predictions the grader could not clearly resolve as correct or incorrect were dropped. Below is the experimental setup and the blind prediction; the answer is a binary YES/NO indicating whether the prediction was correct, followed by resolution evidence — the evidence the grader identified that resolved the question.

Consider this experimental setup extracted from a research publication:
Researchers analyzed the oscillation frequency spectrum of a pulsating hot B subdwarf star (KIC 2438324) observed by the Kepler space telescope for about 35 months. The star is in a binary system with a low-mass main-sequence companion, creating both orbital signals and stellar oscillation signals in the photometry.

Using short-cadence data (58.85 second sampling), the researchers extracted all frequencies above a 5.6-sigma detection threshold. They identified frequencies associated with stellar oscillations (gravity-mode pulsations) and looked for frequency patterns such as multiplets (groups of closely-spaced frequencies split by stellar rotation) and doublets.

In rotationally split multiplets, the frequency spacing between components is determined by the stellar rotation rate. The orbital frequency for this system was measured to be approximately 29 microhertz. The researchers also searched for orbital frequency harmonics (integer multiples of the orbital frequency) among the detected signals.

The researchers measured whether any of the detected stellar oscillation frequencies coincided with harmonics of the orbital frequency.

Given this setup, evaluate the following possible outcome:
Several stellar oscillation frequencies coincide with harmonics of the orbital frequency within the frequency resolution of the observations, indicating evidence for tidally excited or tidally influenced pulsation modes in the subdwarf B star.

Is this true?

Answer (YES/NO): NO